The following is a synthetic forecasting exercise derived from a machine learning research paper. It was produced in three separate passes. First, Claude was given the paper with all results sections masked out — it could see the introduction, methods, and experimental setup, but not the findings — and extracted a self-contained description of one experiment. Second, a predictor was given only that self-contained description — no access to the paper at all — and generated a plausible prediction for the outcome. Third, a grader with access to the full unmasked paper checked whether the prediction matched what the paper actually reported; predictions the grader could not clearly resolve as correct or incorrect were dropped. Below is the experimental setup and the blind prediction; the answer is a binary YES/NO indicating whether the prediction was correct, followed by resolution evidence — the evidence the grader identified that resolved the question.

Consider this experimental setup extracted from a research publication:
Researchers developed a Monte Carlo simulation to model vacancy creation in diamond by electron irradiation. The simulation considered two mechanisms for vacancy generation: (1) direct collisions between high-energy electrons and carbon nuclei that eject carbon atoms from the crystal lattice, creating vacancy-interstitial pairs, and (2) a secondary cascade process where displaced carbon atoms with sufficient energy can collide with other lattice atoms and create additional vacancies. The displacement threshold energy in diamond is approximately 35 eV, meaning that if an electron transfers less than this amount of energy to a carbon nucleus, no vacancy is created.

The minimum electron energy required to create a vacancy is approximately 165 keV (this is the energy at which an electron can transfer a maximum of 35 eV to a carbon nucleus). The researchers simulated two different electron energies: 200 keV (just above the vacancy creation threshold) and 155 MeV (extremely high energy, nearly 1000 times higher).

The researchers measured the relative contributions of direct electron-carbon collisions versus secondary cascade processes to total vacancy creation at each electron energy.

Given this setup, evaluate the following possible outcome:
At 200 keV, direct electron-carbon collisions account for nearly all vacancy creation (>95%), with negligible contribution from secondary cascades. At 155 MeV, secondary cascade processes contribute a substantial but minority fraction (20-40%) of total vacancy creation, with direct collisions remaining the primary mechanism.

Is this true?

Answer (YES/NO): NO